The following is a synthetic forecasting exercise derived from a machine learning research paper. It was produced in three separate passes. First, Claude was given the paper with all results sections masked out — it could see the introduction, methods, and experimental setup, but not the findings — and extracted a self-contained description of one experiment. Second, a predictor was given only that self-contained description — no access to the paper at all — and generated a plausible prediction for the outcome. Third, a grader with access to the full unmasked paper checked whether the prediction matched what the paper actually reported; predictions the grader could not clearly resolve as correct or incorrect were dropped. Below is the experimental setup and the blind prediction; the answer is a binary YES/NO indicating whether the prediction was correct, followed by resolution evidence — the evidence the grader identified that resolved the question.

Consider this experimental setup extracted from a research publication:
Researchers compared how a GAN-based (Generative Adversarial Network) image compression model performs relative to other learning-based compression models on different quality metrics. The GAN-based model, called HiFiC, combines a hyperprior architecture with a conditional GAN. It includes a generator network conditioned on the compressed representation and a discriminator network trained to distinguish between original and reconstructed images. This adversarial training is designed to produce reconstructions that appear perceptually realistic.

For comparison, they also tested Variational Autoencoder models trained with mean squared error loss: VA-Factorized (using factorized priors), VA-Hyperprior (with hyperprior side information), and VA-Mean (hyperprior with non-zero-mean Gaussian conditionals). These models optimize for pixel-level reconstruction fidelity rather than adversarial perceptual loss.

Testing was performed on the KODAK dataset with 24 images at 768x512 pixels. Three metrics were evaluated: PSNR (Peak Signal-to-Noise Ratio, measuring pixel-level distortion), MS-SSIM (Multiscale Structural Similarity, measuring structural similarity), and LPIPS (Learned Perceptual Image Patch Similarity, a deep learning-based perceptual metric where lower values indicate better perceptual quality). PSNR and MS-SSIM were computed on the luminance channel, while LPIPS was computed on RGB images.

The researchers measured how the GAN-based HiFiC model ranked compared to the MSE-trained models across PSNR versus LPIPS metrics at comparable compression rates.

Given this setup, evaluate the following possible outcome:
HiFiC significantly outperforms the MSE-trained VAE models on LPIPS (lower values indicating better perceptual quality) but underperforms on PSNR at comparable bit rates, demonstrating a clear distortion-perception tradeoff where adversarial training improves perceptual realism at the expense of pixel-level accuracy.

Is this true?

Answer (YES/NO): YES